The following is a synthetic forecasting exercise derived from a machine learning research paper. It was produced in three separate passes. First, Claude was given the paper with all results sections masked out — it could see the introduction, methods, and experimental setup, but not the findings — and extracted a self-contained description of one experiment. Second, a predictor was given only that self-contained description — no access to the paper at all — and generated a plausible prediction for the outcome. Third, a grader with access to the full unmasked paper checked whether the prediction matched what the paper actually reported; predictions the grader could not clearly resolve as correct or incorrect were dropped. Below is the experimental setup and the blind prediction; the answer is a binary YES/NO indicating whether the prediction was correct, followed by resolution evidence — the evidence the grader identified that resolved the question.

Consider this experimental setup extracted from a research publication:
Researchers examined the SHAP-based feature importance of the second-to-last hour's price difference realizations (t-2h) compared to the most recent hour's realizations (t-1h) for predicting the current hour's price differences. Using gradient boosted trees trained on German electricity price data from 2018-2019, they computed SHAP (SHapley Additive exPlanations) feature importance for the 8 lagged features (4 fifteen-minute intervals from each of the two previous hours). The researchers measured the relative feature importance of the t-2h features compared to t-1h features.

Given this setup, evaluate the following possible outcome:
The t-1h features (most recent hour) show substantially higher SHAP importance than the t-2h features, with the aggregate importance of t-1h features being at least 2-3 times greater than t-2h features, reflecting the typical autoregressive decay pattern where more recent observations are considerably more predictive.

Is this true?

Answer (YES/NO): YES